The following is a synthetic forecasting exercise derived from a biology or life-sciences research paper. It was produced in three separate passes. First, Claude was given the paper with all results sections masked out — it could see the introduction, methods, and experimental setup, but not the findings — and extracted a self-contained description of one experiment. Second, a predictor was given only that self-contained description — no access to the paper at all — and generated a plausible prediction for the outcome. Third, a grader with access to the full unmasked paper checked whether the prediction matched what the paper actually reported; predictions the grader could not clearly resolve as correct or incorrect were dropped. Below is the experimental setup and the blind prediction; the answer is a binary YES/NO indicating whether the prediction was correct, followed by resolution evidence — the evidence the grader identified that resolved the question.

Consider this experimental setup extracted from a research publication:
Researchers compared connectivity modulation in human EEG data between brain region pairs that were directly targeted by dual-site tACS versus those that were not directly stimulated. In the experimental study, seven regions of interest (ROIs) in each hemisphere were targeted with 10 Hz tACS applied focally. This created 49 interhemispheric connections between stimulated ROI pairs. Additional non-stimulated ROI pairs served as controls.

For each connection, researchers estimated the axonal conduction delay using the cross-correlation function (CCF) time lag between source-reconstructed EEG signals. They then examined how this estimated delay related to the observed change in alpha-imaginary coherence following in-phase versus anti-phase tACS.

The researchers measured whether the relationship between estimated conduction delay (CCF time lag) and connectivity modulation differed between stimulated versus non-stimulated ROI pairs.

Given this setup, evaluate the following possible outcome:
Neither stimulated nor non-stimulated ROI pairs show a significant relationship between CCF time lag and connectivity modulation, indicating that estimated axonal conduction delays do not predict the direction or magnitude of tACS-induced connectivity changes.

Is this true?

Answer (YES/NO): NO